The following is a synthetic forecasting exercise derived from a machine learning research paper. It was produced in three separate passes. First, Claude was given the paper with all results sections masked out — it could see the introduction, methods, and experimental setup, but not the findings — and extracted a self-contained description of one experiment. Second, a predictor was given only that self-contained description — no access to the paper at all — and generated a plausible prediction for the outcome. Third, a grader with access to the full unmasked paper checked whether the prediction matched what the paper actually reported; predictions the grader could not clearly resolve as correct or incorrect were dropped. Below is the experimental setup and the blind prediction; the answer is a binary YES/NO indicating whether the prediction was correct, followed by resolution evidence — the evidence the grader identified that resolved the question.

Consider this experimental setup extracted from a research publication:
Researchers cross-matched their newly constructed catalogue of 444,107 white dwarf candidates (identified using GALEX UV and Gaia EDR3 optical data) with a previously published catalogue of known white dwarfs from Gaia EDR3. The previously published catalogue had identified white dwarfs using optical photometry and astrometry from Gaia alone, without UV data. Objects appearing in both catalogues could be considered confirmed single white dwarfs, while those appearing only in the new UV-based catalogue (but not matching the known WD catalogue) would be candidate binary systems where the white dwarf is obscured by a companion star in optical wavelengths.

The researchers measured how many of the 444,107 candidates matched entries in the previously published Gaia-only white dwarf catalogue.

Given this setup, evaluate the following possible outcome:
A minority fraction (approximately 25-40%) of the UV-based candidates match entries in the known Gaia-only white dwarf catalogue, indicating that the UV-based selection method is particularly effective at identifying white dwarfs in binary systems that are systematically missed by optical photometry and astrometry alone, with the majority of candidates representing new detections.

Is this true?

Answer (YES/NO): YES